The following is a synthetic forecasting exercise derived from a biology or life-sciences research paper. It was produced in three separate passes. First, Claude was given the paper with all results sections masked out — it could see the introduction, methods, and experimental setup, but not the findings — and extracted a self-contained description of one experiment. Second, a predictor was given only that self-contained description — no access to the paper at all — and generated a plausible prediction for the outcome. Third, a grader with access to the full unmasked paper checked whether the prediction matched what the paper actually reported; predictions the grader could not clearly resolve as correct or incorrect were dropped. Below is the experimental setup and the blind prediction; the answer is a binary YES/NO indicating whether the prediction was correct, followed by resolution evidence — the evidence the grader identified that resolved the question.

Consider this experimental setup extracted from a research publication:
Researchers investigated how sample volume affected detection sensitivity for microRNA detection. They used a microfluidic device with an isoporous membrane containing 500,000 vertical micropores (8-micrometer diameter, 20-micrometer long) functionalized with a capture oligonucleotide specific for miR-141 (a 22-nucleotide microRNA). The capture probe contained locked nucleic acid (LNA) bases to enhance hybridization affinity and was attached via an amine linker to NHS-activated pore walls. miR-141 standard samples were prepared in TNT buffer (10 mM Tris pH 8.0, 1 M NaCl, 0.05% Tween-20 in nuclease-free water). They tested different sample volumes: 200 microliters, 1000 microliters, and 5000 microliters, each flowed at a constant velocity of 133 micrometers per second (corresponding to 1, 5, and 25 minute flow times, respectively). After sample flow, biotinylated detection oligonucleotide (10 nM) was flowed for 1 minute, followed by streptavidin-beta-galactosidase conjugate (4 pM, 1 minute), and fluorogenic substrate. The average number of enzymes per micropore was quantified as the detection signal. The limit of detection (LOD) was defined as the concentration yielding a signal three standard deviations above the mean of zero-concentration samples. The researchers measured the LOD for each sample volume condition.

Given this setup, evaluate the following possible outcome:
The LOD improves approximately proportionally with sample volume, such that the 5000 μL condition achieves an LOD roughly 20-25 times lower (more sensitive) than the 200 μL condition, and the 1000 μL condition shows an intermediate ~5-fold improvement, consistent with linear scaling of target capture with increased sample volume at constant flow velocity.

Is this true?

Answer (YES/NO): NO